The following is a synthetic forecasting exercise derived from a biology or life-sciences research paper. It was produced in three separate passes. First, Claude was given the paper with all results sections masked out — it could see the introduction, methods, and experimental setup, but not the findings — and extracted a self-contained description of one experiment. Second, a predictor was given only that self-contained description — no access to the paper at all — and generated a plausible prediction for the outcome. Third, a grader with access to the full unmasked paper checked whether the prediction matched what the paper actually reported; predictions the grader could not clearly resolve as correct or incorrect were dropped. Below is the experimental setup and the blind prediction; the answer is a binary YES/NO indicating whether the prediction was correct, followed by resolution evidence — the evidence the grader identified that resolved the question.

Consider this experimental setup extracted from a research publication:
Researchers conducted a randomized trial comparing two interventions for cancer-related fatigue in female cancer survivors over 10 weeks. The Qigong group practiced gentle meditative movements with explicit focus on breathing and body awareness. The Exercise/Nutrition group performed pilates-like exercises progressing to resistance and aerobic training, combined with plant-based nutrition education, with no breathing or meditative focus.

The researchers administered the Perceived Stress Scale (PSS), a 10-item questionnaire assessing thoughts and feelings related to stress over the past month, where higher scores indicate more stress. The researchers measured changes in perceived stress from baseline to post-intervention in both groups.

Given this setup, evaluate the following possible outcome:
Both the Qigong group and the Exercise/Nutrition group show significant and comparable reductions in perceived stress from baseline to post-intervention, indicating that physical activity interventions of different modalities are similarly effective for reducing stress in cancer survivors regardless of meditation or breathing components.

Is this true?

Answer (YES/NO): NO